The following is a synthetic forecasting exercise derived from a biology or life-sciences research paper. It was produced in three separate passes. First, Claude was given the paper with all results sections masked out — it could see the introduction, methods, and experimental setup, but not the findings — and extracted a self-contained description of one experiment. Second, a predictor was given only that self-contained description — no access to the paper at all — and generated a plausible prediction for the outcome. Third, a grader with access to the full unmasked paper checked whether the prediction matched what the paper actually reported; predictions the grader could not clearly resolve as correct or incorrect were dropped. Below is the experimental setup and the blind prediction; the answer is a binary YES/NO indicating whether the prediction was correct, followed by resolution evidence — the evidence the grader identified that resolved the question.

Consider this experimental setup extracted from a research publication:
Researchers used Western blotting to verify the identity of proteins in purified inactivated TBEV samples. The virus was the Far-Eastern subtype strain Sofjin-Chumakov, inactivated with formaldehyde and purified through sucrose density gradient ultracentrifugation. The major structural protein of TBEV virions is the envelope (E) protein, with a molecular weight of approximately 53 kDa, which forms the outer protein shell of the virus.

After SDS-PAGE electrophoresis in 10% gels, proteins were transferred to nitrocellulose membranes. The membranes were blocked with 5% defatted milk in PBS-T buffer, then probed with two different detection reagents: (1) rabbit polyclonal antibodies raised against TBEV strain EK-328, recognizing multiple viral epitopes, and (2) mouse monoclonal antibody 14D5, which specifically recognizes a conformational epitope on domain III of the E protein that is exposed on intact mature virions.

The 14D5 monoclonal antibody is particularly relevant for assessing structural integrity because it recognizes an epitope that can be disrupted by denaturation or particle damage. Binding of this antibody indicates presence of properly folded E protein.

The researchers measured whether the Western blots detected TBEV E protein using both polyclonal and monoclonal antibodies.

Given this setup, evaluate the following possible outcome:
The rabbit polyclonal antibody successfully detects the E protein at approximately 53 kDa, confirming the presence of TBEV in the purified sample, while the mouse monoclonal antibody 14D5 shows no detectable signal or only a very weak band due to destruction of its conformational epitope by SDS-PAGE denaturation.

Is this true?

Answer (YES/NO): NO